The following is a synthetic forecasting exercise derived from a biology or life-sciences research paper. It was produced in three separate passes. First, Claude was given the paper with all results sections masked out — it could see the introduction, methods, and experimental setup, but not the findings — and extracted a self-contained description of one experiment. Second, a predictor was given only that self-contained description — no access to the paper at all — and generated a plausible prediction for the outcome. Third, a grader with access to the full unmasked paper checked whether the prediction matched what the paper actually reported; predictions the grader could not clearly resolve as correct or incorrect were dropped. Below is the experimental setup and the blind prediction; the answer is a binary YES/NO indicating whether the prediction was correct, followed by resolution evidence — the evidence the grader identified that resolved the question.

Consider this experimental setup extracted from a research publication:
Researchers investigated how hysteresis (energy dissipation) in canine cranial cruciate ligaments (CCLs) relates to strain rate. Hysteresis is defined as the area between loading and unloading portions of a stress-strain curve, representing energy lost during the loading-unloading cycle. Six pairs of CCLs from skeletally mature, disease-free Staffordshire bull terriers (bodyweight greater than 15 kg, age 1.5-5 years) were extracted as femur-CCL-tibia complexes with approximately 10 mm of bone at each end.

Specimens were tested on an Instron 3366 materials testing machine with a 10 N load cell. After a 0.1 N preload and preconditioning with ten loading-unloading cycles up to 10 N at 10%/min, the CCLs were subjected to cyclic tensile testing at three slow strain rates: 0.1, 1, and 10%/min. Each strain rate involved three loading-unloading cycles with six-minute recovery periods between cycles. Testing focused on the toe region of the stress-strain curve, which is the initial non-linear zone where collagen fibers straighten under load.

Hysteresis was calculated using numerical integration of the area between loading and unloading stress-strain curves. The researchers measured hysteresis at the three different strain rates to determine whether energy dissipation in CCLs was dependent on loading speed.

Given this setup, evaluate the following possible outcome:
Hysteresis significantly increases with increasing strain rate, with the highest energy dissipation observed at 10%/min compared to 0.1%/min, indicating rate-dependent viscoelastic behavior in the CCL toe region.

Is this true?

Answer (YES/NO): NO